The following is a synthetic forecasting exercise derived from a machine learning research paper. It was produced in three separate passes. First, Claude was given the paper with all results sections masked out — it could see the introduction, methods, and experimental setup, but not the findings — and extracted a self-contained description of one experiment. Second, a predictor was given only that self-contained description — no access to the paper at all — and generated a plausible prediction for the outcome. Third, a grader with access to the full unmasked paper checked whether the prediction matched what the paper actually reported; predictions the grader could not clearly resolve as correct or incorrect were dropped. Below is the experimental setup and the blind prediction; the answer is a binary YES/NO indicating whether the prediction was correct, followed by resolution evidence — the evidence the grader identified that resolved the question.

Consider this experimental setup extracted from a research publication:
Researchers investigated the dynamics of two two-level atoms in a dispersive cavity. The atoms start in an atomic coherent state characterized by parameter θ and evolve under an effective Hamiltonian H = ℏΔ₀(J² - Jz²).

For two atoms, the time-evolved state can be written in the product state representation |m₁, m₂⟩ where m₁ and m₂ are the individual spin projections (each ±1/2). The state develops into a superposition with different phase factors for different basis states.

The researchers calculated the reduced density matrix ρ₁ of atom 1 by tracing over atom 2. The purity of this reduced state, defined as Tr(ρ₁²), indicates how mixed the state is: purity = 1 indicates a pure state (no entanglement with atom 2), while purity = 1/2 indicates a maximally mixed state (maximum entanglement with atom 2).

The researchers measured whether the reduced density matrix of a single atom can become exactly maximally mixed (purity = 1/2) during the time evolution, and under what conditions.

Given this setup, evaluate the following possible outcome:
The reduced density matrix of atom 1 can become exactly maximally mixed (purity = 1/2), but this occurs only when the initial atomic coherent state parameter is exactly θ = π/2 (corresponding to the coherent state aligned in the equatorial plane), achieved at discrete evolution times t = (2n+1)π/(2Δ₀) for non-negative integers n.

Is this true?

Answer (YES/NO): YES